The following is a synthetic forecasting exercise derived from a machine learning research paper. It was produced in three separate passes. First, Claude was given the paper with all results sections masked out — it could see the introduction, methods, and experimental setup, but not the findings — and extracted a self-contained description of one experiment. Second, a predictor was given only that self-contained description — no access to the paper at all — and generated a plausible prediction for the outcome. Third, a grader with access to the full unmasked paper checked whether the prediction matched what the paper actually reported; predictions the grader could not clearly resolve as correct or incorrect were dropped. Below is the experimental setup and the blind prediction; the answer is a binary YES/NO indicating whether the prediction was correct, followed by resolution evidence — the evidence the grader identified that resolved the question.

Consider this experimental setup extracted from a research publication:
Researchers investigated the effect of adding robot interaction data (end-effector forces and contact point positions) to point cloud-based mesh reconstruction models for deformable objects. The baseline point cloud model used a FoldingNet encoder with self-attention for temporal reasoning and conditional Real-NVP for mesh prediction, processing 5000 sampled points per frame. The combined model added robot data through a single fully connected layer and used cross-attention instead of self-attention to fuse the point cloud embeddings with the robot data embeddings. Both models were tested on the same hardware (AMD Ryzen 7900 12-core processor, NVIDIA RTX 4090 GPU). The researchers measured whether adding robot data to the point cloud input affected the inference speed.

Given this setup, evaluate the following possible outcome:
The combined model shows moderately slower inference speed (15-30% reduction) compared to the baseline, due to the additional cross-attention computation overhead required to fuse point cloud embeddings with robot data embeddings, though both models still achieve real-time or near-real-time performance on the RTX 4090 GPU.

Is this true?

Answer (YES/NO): NO